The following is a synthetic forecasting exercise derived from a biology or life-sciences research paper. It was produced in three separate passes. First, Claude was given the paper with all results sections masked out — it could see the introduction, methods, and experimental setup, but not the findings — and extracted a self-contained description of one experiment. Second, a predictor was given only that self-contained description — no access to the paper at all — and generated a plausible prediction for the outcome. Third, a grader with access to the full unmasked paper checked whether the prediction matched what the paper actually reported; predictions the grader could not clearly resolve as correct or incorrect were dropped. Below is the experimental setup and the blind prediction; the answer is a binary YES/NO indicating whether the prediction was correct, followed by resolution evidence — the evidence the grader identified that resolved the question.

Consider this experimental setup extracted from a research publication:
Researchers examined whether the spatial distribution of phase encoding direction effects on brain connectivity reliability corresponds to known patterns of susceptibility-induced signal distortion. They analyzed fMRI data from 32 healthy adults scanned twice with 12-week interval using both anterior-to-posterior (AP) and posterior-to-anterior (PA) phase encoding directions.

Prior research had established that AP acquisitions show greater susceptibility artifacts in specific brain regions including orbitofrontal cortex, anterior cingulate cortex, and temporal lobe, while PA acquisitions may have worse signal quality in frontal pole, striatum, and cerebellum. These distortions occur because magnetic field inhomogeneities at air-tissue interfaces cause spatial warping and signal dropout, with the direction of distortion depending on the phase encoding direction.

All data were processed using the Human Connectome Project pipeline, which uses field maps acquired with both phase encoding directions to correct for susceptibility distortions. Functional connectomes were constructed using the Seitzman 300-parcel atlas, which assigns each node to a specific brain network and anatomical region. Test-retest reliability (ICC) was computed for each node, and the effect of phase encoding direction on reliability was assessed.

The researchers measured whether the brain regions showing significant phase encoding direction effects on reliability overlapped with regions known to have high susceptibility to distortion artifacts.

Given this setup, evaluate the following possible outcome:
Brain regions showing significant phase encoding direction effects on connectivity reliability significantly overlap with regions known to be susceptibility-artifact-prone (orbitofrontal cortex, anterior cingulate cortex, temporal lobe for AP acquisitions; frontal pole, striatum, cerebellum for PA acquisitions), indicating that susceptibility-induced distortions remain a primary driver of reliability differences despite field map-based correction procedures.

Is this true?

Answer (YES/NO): YES